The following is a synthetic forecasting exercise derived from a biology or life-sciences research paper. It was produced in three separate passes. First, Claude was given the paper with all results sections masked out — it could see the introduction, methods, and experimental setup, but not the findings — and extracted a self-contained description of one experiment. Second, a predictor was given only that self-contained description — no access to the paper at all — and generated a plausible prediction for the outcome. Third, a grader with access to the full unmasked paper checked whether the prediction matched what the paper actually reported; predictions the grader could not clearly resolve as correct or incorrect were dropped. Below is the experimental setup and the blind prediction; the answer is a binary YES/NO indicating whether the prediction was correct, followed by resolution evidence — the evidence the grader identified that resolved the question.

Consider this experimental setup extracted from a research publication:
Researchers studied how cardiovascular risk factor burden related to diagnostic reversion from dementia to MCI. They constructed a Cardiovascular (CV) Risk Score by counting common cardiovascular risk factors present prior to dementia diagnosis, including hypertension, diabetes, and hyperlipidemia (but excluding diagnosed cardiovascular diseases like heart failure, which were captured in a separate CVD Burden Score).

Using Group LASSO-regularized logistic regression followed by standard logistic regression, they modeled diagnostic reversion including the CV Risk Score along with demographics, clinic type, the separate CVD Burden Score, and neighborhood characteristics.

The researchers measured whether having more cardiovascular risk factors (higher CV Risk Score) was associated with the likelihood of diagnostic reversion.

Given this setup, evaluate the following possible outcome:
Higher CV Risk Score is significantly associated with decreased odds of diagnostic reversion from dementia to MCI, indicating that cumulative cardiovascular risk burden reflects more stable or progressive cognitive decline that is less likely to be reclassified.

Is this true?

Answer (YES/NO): NO